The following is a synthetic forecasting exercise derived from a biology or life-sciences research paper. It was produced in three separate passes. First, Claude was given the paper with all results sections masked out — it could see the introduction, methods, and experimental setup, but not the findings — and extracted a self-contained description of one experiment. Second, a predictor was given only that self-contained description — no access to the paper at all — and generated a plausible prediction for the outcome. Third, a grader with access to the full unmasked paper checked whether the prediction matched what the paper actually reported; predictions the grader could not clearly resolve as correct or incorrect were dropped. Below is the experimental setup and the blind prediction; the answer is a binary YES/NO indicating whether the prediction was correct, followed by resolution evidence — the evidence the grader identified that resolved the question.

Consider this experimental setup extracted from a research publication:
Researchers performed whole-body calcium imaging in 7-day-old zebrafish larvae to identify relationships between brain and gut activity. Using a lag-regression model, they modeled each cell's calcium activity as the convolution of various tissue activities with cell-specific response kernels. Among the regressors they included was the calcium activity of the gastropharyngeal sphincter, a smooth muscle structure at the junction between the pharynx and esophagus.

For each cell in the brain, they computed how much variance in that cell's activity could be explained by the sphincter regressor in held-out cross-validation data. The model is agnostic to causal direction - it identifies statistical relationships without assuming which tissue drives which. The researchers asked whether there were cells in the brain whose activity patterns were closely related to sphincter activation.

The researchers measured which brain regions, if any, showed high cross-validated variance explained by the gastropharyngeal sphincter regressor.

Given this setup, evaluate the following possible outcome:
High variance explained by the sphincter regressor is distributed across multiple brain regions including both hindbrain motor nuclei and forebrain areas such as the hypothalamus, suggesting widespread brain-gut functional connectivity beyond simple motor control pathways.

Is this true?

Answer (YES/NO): NO